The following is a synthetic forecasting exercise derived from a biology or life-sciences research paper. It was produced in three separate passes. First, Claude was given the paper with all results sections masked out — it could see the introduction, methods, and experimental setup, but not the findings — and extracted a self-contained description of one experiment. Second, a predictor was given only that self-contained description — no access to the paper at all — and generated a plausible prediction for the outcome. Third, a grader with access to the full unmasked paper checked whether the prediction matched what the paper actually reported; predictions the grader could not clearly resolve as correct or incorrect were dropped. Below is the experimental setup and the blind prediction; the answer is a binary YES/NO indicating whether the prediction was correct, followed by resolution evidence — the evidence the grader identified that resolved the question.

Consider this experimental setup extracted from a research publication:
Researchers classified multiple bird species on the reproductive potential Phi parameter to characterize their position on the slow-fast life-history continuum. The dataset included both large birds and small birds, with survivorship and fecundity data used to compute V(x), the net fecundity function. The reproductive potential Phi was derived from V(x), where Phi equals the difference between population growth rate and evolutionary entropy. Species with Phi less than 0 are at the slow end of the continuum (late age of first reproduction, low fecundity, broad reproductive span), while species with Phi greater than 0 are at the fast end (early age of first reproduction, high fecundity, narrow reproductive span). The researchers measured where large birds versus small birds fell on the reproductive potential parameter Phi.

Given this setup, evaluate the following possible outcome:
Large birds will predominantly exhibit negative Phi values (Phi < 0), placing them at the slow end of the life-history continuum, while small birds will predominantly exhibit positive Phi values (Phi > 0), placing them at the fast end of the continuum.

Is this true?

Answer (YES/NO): YES